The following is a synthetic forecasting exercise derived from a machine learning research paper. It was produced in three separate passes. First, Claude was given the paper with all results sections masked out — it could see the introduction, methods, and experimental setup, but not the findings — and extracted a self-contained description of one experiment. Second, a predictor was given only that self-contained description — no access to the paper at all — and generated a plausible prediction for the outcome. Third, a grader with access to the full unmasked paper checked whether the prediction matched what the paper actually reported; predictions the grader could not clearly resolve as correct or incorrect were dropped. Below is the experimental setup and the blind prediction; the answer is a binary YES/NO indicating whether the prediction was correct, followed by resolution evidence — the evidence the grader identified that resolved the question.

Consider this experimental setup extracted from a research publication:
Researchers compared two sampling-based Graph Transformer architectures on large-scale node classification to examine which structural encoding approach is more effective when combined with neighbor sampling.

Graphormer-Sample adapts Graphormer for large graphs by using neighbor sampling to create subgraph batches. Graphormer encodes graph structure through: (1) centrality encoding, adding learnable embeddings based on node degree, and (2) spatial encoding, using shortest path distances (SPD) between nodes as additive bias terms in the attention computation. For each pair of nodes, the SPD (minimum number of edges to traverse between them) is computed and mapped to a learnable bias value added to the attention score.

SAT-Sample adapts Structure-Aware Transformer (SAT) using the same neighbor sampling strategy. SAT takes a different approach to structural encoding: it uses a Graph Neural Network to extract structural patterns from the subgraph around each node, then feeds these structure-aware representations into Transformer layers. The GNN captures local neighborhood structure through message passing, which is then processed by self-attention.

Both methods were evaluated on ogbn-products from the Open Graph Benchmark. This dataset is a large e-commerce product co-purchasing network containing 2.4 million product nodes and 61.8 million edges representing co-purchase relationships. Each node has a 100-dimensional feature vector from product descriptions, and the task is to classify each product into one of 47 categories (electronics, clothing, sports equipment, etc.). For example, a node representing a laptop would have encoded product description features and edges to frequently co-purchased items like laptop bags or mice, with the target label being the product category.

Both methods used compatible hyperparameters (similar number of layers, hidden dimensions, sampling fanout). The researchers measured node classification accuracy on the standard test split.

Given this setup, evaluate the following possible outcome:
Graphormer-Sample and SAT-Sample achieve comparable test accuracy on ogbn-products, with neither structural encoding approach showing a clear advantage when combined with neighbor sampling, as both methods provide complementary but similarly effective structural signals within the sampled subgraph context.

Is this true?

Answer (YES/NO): NO